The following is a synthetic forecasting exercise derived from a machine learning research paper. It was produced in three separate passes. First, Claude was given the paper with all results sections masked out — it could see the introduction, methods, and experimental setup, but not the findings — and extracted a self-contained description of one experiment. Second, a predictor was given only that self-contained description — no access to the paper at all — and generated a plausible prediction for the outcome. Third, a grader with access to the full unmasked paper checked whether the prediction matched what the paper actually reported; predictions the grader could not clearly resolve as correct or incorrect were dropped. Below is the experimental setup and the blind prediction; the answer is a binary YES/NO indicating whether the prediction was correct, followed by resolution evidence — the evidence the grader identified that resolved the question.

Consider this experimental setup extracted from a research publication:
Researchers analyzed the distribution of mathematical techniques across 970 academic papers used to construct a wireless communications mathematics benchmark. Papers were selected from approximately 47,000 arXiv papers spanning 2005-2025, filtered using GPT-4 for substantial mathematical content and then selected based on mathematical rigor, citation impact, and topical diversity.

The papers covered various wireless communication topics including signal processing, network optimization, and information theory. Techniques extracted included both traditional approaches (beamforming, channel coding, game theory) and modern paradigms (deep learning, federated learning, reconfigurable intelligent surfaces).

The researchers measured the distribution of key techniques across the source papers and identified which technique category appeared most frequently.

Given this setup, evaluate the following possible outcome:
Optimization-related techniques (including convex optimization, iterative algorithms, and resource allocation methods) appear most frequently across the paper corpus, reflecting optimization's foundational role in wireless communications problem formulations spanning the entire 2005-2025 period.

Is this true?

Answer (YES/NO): NO